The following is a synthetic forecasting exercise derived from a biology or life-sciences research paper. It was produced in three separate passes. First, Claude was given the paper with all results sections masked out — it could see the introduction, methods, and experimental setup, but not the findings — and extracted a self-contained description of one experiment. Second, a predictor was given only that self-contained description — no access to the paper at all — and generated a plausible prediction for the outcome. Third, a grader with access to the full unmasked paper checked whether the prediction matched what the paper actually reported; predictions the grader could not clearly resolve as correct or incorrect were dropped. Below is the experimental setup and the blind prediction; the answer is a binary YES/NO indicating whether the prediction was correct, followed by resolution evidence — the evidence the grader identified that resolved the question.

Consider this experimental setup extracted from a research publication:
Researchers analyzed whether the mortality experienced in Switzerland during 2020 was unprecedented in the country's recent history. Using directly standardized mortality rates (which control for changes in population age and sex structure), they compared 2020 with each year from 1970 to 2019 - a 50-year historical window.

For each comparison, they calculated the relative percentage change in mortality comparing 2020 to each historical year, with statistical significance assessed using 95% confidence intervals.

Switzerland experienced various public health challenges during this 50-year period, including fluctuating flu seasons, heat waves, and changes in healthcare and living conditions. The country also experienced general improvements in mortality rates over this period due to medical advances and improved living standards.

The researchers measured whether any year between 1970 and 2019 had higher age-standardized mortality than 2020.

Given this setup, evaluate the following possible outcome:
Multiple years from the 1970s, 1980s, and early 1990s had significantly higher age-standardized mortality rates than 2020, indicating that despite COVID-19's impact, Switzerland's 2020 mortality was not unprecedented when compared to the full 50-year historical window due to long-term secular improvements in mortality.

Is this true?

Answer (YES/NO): YES